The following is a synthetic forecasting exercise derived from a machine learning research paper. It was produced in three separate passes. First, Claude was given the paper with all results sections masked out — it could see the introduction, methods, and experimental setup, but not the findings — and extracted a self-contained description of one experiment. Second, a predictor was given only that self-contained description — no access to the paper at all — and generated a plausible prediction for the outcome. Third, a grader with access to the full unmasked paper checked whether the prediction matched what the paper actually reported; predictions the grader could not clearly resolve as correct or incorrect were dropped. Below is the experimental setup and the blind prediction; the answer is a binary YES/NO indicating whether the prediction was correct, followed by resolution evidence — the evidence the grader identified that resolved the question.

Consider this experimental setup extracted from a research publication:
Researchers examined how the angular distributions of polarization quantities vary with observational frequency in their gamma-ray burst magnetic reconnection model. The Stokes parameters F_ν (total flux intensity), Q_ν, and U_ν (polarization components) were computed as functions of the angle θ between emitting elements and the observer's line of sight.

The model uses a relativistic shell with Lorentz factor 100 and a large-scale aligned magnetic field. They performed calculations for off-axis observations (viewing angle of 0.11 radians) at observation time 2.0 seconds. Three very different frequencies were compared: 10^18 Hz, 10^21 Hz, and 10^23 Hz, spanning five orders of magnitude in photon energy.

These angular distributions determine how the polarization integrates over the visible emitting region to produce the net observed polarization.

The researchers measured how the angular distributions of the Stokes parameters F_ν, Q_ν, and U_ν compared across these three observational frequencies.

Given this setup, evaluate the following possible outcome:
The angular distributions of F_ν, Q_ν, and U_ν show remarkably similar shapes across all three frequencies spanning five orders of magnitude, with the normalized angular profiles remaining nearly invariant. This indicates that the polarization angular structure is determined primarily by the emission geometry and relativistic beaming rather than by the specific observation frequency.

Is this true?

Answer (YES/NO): NO